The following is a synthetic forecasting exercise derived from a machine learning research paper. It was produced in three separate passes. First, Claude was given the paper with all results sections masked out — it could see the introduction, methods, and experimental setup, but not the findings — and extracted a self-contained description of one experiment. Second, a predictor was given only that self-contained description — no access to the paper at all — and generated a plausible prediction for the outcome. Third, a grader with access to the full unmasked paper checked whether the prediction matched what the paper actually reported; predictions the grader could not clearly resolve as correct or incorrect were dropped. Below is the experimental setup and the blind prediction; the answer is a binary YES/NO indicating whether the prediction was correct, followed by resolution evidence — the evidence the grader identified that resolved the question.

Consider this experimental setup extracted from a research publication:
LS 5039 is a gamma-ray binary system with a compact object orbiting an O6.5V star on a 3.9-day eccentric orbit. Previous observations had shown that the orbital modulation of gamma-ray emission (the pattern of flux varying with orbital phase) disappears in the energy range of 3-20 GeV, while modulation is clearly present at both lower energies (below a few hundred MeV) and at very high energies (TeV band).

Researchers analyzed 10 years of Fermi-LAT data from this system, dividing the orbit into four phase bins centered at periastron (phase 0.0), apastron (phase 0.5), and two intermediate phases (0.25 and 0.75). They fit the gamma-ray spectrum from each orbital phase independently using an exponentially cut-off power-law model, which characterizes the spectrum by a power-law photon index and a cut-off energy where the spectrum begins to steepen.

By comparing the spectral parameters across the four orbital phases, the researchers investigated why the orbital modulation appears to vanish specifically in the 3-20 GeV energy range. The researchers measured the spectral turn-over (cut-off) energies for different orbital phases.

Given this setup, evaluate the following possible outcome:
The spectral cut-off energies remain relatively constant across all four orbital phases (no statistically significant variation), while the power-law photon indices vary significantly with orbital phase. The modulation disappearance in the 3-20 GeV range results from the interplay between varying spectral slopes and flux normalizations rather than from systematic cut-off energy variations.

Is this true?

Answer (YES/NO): NO